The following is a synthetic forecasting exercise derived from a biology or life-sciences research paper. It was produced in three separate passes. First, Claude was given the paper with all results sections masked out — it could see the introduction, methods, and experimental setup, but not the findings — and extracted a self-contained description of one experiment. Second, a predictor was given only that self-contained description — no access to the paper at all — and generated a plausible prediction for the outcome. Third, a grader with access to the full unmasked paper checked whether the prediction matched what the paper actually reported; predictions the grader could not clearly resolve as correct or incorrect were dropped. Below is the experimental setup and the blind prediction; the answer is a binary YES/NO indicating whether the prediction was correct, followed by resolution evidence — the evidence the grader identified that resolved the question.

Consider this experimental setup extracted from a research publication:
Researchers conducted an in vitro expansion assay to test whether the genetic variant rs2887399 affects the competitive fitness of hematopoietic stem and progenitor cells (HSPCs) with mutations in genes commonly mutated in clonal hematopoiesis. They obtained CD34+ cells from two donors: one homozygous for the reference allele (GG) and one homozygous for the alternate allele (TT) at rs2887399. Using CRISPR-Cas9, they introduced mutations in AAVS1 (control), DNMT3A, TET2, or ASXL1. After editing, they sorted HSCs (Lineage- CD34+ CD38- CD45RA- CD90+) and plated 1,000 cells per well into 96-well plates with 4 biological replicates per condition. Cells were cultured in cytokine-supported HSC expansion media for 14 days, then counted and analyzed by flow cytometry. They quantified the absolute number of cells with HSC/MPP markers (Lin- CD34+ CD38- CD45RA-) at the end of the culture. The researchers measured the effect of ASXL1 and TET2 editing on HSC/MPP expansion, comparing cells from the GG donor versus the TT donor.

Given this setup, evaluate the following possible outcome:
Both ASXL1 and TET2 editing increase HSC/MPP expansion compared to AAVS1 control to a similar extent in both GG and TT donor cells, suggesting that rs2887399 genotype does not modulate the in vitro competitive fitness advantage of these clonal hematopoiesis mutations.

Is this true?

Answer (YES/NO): NO